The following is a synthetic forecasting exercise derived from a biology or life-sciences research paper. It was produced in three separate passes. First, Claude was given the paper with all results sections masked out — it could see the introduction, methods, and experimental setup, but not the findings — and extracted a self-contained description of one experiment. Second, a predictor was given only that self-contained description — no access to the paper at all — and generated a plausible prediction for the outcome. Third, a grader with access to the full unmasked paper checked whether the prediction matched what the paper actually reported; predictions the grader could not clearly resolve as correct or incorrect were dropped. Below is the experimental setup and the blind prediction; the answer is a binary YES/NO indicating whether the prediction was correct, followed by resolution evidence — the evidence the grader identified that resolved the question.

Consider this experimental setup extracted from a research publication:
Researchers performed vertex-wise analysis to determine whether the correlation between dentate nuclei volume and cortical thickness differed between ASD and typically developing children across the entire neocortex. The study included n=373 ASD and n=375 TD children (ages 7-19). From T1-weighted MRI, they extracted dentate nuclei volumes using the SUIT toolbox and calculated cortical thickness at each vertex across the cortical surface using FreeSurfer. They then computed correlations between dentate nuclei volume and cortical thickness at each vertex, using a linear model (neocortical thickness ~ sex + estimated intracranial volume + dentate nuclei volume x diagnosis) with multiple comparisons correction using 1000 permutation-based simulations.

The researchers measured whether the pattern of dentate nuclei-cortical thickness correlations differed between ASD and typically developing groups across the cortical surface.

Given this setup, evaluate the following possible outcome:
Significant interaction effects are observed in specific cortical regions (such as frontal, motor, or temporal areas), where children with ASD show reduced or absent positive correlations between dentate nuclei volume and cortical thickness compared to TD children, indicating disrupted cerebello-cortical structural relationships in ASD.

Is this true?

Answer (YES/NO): NO